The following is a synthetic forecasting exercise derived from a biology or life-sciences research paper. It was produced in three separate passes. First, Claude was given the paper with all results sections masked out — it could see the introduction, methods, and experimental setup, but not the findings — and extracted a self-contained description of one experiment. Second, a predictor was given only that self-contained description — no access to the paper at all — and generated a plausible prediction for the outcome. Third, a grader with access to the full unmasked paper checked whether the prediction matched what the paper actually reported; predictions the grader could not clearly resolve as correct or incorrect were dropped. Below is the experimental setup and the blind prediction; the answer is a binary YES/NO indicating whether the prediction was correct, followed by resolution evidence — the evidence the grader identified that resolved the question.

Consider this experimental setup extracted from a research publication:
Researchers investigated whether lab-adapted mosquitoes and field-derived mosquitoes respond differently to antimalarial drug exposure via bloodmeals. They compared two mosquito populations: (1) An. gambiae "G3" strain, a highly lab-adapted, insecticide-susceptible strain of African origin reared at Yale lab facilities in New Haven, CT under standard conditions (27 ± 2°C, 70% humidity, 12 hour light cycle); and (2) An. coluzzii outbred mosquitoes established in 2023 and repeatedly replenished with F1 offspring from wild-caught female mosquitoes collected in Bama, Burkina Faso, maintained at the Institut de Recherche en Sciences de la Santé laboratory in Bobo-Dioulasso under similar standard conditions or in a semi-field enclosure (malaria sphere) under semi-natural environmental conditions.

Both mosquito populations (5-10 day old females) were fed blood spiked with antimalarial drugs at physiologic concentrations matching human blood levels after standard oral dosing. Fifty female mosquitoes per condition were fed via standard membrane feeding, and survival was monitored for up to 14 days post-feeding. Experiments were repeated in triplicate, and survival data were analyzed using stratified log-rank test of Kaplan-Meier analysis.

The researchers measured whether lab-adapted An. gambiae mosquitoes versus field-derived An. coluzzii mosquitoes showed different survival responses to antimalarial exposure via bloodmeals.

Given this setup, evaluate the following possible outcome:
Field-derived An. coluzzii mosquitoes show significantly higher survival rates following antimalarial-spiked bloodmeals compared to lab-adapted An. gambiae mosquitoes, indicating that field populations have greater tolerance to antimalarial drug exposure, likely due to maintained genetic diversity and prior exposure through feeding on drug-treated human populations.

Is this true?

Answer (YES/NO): NO